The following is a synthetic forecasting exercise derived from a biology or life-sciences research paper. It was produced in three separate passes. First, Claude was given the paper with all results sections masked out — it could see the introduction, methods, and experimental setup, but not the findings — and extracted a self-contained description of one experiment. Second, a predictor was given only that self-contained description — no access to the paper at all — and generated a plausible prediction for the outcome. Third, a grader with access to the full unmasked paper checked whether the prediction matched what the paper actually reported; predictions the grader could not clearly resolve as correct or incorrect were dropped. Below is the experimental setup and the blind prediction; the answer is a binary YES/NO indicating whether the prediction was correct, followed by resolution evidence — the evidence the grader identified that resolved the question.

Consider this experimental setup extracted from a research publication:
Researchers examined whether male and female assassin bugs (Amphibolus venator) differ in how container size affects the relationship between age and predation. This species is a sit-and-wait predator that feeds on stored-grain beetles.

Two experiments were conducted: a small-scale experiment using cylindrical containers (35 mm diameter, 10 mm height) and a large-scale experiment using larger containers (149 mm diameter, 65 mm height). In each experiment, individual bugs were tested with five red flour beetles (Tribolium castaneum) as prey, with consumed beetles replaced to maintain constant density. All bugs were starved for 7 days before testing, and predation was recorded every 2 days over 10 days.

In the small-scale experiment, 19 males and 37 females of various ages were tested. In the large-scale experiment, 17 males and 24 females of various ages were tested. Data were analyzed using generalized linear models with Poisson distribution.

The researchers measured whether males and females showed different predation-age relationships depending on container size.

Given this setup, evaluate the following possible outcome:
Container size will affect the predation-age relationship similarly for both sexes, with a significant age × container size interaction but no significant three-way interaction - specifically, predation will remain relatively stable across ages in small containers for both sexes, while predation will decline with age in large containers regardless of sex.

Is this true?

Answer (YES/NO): NO